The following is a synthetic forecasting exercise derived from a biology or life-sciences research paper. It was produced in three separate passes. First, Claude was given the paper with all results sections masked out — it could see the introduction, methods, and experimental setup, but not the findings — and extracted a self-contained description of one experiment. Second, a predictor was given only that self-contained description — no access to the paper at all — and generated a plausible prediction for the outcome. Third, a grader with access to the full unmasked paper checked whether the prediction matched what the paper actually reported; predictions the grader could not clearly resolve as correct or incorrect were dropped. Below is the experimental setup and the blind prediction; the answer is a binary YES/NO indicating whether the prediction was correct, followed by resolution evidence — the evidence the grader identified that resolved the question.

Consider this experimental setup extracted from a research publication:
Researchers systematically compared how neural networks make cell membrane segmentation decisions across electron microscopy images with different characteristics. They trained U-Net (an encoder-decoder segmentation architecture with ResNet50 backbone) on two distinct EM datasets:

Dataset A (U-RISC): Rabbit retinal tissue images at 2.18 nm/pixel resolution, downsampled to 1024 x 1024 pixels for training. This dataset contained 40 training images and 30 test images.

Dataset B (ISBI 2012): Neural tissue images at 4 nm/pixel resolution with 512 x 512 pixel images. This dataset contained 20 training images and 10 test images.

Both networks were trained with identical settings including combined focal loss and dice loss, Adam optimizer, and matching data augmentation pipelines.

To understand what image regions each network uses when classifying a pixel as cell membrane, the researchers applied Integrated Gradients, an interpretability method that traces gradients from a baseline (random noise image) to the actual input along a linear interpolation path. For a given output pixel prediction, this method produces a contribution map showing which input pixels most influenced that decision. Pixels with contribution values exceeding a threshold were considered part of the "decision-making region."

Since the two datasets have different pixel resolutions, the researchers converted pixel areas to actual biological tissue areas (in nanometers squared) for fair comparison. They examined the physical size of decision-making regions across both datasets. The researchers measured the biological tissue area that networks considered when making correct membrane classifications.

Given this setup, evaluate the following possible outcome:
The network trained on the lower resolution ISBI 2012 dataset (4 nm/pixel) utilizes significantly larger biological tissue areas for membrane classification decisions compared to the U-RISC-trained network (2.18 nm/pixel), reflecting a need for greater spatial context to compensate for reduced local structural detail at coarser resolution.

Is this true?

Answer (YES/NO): NO